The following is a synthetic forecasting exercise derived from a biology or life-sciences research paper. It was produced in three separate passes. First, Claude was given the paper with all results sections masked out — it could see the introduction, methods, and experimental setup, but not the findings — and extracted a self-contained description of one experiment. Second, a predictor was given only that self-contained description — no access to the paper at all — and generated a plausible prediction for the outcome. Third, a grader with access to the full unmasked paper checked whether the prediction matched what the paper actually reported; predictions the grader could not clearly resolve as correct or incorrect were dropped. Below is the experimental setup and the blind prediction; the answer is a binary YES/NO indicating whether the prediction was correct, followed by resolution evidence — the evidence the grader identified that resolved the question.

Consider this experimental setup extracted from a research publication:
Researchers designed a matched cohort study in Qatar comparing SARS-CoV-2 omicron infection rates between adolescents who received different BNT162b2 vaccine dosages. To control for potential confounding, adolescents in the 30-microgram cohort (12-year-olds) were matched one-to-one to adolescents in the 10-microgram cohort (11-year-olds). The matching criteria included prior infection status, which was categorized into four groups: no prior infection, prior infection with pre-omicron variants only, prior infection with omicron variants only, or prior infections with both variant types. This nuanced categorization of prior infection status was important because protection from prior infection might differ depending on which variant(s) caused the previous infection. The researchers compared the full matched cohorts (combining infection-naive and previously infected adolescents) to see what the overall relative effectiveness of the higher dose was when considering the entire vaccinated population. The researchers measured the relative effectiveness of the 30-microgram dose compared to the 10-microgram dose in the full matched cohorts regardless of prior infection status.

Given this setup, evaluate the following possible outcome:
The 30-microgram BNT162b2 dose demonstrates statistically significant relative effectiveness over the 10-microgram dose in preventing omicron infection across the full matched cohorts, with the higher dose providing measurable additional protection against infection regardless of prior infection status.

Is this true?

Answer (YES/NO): NO